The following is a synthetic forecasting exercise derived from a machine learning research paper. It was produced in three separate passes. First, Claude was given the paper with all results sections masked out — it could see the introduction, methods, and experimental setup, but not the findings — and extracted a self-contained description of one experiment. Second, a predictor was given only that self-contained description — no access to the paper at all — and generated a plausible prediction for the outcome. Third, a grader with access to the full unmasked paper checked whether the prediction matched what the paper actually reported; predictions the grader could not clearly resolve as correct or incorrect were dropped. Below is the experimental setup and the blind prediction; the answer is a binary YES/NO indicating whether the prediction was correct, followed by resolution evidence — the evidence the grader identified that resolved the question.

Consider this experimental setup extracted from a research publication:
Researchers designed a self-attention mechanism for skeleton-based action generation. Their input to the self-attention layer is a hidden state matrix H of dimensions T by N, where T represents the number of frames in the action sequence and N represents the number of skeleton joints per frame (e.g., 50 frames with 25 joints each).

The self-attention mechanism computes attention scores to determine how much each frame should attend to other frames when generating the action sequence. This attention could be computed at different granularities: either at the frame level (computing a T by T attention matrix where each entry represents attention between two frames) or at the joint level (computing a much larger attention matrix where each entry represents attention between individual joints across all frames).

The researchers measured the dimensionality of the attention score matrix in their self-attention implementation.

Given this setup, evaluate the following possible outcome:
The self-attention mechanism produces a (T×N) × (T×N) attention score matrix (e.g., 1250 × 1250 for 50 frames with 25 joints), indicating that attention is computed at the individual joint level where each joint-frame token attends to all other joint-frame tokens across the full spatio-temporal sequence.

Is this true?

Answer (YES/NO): NO